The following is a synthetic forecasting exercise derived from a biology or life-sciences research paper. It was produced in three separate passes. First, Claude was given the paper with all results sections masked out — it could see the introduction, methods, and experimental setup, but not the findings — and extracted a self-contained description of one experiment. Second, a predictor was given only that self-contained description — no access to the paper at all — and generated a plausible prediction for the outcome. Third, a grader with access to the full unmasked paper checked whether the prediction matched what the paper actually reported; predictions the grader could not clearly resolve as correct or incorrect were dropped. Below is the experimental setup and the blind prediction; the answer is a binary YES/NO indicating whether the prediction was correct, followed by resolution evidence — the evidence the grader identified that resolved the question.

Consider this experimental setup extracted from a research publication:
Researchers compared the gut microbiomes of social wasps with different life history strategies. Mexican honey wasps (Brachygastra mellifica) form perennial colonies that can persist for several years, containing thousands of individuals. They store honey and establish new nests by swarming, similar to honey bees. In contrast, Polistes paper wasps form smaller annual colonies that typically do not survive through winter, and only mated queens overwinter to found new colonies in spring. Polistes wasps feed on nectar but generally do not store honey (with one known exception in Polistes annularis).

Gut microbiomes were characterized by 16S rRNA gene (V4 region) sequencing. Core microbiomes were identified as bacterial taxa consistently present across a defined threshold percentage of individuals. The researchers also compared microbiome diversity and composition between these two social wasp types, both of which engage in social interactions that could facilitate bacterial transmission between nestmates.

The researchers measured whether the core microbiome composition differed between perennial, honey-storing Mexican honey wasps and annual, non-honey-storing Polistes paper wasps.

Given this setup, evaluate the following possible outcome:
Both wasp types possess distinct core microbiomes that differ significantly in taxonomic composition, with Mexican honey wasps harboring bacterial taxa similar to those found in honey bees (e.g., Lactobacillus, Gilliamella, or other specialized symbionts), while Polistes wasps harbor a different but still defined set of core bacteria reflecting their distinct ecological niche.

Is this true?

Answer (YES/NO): NO